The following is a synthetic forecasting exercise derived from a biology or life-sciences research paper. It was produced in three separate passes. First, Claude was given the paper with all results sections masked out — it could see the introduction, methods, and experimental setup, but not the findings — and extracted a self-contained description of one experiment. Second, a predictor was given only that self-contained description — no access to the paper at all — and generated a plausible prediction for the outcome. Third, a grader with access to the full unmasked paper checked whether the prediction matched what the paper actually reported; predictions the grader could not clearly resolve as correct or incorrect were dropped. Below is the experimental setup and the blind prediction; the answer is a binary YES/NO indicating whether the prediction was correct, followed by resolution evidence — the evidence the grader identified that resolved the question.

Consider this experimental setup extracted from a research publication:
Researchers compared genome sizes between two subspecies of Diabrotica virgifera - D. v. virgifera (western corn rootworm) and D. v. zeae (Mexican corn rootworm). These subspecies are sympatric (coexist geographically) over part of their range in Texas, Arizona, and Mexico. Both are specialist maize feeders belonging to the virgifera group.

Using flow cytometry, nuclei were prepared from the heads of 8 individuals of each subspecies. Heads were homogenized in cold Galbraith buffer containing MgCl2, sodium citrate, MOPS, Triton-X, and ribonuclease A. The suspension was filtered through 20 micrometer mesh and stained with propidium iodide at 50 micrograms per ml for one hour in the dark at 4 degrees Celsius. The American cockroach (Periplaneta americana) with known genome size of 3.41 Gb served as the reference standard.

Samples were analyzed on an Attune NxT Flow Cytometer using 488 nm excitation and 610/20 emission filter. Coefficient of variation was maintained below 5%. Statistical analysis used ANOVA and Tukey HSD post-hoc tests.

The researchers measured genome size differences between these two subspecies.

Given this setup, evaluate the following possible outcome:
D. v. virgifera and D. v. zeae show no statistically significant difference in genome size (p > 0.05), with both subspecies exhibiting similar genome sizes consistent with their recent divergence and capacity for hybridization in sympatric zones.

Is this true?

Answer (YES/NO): YES